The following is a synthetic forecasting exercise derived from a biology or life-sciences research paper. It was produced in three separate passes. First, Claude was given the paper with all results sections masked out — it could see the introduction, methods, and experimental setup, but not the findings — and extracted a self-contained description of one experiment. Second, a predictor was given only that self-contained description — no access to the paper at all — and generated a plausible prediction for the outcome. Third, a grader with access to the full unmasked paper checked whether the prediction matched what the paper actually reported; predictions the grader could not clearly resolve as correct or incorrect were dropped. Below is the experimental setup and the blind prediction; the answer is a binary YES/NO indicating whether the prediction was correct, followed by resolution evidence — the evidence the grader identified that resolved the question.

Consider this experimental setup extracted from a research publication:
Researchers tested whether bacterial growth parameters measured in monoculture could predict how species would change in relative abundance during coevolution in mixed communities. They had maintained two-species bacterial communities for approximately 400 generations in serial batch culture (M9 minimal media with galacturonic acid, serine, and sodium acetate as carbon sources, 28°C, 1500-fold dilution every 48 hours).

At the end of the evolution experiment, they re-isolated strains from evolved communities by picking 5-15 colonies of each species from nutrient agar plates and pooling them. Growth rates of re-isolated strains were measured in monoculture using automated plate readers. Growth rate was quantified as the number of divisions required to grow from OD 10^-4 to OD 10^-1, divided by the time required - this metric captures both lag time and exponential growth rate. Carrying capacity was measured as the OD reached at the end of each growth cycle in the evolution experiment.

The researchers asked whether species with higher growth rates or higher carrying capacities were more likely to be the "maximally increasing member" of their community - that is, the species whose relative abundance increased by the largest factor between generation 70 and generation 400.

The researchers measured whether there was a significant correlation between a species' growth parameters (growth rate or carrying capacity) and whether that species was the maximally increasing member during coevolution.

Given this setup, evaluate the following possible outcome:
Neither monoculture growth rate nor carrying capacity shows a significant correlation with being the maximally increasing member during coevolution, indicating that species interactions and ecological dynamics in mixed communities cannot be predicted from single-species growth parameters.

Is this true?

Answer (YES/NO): YES